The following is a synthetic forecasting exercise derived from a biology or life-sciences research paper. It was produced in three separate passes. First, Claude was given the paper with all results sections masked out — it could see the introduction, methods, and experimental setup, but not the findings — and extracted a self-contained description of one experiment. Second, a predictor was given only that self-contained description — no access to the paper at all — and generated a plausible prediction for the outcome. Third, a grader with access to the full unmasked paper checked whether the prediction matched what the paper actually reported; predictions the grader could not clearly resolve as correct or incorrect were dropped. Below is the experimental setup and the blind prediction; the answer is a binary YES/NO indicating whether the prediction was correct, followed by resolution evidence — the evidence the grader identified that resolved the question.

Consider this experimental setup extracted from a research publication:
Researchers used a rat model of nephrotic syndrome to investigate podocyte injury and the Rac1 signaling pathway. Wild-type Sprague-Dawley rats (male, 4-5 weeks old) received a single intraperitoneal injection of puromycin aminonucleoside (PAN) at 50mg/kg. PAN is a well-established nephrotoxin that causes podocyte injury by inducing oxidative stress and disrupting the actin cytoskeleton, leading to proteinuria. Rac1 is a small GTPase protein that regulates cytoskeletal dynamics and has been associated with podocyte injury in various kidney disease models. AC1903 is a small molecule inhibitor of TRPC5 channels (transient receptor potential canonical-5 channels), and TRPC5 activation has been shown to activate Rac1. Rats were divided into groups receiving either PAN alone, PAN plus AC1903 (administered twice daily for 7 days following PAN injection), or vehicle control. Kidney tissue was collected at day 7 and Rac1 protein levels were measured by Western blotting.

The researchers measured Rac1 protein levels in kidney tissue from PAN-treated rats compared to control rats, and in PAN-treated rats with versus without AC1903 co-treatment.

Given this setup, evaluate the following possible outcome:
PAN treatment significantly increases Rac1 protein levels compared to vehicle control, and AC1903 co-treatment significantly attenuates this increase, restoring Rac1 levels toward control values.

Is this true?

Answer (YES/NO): NO